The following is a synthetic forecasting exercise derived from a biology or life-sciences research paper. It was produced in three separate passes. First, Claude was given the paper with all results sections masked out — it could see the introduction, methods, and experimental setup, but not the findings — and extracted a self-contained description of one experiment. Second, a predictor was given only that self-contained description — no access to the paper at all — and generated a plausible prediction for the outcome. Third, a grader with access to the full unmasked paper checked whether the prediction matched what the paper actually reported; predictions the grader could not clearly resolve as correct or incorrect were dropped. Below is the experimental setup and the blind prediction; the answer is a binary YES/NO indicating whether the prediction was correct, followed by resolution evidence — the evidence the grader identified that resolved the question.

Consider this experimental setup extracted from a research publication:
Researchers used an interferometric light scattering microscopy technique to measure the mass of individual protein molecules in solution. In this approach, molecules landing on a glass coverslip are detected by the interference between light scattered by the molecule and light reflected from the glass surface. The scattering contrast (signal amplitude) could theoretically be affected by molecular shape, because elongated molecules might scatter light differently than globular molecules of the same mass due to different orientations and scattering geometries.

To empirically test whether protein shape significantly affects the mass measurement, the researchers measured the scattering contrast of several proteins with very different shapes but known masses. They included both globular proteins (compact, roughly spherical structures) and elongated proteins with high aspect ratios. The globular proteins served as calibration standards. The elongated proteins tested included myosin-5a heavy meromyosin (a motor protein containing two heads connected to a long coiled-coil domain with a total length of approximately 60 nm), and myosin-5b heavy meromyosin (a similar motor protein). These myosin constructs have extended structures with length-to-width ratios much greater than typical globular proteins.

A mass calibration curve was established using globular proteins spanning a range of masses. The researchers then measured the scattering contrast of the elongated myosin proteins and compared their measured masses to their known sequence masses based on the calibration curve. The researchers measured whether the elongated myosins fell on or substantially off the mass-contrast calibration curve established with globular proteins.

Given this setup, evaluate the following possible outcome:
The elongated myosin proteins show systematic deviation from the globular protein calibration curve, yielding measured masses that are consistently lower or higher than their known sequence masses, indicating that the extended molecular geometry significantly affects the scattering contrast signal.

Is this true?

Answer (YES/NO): NO